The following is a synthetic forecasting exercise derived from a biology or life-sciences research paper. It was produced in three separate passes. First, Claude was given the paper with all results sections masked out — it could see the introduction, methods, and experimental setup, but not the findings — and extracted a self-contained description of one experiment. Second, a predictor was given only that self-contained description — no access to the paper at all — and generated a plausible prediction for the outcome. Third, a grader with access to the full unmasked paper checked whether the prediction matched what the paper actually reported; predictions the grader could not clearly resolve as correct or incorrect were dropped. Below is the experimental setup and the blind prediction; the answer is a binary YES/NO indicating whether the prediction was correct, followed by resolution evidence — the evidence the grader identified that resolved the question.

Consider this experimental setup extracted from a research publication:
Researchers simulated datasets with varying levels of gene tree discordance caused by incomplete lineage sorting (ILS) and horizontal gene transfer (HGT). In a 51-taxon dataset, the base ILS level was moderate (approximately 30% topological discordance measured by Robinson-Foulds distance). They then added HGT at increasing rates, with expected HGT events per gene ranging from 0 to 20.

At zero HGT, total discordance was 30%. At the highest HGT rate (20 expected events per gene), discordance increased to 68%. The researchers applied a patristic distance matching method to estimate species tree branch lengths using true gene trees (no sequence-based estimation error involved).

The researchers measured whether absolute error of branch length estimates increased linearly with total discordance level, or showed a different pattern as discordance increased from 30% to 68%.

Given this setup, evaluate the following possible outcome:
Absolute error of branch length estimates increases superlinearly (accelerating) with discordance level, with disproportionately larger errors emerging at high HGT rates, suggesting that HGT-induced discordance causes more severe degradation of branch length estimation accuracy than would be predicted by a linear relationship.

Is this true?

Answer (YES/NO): NO